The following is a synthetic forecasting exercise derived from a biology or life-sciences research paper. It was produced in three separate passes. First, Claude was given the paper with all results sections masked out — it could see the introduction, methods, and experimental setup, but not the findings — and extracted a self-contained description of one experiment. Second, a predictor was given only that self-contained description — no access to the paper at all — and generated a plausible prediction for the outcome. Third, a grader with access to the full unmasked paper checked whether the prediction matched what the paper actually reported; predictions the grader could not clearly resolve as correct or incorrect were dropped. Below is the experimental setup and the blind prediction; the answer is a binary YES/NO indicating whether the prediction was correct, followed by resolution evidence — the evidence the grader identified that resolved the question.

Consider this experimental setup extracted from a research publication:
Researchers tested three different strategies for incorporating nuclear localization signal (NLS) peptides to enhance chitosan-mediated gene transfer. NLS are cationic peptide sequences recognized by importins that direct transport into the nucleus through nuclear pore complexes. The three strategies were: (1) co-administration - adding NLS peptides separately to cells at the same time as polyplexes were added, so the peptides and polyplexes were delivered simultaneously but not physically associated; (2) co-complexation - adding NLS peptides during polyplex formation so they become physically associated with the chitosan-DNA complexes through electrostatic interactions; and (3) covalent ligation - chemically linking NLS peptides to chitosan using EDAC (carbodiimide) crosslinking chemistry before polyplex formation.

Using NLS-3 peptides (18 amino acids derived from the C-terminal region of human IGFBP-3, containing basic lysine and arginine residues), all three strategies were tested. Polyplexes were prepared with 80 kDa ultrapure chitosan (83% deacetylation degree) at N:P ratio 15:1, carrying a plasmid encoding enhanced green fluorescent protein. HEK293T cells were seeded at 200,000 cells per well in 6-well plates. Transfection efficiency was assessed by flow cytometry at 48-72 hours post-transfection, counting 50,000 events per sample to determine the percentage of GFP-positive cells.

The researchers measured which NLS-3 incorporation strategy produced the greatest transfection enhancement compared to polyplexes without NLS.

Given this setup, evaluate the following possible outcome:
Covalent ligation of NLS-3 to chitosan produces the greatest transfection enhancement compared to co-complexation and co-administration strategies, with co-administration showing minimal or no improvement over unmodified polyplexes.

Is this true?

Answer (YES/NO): NO